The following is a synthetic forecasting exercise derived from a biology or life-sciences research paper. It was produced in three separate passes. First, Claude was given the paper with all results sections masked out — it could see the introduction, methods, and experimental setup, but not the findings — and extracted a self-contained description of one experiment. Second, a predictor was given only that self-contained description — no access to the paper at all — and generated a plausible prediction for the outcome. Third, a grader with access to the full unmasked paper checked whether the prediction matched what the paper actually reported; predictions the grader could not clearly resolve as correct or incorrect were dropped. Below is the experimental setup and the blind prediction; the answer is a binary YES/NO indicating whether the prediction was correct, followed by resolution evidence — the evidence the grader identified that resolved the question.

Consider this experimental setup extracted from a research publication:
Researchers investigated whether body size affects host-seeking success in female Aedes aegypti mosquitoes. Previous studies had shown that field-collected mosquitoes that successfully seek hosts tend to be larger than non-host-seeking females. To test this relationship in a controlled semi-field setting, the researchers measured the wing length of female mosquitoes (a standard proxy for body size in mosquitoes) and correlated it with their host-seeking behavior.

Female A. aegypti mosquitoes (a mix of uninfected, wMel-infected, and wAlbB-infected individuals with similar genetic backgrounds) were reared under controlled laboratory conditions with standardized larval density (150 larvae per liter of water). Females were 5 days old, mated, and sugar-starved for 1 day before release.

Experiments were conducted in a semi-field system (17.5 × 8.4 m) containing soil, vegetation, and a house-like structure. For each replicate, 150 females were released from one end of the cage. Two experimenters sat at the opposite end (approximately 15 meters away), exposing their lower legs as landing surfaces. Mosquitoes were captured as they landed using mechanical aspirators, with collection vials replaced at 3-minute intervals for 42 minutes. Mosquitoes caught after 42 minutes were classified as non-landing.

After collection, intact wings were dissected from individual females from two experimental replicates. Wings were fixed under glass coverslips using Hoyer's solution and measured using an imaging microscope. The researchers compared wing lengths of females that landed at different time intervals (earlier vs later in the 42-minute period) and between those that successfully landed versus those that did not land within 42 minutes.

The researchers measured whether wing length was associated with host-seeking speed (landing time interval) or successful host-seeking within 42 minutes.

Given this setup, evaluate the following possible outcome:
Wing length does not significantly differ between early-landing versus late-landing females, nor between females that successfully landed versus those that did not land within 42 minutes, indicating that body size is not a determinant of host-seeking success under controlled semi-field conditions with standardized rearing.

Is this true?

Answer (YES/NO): YES